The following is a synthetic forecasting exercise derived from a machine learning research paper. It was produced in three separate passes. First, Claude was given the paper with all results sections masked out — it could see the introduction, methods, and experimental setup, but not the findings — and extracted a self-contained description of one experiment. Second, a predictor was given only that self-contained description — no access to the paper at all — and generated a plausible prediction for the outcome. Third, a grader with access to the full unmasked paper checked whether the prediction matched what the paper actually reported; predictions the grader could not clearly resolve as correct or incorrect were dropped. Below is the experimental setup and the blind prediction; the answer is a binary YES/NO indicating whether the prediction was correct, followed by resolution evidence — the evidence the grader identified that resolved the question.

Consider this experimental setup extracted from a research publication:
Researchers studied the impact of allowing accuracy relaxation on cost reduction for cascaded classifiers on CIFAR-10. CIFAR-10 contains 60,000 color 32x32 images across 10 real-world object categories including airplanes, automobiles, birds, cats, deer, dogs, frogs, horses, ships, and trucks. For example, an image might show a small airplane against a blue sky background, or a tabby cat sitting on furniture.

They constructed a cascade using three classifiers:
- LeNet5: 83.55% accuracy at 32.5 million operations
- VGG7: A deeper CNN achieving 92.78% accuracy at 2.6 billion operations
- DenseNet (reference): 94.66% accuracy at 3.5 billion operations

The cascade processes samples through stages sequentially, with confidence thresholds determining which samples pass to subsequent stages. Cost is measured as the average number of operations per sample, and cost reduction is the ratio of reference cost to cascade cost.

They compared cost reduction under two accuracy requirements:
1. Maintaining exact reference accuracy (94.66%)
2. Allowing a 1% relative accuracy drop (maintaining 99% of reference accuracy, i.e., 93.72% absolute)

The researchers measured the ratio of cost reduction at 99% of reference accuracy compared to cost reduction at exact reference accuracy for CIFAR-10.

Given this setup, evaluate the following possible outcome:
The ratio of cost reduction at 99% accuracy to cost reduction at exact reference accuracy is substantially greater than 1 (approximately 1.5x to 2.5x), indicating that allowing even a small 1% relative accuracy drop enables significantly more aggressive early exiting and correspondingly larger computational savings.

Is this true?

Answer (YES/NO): YES